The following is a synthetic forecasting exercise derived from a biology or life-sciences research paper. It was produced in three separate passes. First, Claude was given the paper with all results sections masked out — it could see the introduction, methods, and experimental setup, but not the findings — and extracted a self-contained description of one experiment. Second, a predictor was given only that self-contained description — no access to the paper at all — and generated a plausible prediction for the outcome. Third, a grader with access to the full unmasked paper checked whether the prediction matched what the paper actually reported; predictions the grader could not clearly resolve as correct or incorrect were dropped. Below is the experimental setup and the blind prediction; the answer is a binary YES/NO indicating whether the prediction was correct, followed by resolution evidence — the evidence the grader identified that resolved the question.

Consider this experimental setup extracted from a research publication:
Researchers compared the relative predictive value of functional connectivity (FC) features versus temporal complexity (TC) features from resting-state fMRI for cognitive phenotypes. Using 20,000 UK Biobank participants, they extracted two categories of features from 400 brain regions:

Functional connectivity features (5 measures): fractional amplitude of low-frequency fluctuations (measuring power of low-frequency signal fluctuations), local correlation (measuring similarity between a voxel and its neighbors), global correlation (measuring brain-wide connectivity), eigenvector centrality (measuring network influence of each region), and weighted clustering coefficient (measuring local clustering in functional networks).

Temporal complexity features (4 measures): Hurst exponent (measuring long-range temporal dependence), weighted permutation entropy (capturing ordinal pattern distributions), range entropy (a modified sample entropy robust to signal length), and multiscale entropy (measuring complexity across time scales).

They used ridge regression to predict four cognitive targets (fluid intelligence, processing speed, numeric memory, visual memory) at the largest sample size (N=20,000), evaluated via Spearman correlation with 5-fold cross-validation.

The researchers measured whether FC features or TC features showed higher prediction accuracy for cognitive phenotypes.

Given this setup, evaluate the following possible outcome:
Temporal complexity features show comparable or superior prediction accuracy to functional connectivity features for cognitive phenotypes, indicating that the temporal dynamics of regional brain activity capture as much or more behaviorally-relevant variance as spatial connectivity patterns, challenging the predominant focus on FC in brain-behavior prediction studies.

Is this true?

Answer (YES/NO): YES